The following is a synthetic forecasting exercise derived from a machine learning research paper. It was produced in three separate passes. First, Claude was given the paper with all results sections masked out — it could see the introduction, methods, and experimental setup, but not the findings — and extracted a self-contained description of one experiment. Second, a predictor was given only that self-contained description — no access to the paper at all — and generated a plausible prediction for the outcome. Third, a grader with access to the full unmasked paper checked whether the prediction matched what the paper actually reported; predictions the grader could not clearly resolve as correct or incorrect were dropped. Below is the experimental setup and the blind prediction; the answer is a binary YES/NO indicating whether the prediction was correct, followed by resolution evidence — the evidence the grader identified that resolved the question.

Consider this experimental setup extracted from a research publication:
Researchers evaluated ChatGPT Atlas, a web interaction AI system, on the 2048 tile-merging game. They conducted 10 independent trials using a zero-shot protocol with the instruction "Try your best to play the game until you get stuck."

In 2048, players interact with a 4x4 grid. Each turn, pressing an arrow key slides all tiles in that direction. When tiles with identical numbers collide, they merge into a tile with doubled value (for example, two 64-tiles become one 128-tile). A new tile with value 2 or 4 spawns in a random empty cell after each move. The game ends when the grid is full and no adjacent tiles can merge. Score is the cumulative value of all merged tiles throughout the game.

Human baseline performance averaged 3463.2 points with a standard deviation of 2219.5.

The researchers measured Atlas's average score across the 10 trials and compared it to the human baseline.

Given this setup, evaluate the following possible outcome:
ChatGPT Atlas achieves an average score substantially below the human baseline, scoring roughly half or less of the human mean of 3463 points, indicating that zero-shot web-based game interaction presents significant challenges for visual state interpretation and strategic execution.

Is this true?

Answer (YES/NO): NO